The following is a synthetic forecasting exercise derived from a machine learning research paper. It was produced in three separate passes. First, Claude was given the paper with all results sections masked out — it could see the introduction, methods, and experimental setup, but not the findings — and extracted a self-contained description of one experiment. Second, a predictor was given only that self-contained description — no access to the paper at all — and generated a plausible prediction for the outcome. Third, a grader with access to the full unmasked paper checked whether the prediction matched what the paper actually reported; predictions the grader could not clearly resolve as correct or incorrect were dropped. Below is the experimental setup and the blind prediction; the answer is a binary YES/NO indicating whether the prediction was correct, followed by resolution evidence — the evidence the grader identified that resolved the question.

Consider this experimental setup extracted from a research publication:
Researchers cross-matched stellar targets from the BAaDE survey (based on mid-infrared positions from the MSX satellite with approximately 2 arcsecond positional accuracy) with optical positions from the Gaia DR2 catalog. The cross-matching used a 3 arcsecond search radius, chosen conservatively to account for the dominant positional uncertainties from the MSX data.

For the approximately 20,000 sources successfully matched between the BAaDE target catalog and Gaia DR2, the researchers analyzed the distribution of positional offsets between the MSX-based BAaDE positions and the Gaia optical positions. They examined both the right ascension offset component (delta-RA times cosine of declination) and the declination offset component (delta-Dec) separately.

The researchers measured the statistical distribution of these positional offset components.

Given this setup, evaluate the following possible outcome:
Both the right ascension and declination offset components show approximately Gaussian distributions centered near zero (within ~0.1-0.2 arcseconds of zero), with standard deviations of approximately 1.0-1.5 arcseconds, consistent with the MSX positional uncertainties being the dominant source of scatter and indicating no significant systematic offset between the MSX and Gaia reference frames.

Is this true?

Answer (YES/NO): NO